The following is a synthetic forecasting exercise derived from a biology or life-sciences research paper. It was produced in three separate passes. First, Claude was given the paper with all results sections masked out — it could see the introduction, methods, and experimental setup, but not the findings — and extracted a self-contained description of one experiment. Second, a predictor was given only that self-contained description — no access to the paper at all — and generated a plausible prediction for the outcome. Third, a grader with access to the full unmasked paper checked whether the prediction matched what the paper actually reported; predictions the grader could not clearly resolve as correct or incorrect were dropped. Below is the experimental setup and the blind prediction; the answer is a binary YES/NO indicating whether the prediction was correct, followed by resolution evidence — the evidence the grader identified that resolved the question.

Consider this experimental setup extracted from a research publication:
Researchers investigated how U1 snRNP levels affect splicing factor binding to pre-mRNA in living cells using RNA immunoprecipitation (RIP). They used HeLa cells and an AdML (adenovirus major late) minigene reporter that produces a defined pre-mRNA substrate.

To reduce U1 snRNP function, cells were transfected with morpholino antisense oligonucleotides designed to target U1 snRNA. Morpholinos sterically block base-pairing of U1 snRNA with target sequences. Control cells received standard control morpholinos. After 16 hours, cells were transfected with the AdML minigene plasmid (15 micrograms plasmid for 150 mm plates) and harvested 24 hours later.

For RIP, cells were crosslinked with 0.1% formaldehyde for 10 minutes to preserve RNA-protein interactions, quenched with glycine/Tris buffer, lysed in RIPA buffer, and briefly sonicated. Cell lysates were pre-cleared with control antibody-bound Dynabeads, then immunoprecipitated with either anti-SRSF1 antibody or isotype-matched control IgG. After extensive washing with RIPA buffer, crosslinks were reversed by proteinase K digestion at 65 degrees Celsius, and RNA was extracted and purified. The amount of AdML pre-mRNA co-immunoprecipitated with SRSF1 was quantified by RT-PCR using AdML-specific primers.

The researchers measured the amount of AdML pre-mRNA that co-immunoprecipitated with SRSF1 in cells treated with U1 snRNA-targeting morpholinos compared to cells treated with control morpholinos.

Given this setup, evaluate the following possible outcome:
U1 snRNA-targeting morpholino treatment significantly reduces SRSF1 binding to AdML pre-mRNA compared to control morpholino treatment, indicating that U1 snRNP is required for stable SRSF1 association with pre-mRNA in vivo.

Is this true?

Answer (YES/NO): NO